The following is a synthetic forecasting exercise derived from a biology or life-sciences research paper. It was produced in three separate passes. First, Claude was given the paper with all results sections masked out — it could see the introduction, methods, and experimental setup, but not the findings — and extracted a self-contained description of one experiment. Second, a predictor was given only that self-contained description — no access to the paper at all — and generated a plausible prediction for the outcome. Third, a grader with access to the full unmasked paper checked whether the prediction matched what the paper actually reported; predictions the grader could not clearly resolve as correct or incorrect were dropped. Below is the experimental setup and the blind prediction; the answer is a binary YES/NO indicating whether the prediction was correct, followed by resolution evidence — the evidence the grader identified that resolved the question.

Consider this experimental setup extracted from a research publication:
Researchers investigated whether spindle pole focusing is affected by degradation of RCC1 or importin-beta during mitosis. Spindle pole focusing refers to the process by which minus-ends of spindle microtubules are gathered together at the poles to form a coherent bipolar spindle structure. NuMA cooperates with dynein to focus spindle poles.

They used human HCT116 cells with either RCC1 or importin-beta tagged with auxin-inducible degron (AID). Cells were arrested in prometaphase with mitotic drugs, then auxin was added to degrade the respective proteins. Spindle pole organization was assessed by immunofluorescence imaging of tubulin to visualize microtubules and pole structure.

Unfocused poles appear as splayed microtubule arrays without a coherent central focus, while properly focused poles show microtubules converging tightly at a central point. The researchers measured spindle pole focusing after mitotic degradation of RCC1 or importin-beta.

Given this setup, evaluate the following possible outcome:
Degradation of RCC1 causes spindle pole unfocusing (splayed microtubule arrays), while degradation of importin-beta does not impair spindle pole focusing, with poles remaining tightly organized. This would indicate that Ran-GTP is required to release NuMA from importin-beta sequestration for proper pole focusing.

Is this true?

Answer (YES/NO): NO